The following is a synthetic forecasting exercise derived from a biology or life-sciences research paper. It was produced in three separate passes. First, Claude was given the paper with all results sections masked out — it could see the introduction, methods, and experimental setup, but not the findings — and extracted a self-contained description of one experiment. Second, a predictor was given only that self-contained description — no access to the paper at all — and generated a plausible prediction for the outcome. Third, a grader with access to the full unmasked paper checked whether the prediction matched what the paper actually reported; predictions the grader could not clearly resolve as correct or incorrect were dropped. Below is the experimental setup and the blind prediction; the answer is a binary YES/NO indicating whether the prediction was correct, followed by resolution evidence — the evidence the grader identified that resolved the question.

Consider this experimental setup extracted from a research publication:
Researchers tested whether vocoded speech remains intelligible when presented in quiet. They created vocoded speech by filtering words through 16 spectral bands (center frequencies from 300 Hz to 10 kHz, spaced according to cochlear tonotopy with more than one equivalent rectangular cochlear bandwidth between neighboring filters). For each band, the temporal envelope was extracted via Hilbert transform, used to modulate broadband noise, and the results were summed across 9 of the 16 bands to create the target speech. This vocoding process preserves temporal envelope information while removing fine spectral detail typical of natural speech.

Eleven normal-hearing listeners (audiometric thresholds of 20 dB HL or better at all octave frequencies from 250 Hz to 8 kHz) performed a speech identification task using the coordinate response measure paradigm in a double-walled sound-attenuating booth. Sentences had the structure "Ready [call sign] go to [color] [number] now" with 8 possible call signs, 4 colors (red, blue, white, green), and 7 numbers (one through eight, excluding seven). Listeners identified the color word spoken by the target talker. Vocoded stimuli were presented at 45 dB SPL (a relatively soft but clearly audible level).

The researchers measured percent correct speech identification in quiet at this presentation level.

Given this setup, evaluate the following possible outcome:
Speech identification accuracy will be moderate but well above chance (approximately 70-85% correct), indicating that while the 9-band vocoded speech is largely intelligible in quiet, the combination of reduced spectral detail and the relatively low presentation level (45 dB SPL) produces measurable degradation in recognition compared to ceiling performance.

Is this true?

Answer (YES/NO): NO